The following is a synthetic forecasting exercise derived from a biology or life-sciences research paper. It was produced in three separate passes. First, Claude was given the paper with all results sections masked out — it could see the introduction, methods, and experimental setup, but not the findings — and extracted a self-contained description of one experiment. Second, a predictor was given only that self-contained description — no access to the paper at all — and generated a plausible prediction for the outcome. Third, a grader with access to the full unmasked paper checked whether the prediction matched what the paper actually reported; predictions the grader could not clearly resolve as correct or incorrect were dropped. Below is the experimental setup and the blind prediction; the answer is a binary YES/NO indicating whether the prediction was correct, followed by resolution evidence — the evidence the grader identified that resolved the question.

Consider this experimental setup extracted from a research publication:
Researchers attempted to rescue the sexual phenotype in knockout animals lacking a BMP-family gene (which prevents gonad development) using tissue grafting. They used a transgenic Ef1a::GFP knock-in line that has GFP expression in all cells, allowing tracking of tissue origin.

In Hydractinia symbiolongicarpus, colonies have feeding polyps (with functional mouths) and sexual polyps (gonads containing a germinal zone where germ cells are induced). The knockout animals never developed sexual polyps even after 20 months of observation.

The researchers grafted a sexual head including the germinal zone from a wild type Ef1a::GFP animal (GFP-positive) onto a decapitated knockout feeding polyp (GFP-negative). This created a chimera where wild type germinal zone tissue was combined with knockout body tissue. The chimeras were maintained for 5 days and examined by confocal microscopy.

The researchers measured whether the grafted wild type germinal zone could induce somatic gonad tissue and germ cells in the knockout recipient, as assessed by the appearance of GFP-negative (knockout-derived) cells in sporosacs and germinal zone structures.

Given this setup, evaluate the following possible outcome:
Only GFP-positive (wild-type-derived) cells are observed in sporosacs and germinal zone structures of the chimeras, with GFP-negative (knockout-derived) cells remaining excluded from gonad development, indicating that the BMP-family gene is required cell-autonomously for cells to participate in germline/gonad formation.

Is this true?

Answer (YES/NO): NO